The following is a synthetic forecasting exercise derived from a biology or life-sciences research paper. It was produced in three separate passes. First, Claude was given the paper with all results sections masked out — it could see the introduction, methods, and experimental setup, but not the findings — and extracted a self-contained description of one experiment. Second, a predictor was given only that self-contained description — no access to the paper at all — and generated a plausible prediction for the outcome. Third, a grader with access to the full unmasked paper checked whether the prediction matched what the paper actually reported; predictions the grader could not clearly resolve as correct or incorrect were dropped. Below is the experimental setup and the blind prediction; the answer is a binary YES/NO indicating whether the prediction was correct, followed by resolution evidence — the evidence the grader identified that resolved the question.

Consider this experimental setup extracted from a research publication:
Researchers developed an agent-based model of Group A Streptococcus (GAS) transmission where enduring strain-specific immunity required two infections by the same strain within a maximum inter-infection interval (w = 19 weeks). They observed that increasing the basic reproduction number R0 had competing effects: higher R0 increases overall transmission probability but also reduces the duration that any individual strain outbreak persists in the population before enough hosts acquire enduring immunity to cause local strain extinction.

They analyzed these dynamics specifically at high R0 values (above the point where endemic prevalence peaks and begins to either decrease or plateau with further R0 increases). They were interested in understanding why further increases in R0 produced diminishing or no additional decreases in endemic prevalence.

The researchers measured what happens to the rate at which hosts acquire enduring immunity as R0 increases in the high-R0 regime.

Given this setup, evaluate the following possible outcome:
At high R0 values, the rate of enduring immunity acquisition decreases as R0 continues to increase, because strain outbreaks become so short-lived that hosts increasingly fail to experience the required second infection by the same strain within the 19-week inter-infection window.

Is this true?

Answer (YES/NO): NO